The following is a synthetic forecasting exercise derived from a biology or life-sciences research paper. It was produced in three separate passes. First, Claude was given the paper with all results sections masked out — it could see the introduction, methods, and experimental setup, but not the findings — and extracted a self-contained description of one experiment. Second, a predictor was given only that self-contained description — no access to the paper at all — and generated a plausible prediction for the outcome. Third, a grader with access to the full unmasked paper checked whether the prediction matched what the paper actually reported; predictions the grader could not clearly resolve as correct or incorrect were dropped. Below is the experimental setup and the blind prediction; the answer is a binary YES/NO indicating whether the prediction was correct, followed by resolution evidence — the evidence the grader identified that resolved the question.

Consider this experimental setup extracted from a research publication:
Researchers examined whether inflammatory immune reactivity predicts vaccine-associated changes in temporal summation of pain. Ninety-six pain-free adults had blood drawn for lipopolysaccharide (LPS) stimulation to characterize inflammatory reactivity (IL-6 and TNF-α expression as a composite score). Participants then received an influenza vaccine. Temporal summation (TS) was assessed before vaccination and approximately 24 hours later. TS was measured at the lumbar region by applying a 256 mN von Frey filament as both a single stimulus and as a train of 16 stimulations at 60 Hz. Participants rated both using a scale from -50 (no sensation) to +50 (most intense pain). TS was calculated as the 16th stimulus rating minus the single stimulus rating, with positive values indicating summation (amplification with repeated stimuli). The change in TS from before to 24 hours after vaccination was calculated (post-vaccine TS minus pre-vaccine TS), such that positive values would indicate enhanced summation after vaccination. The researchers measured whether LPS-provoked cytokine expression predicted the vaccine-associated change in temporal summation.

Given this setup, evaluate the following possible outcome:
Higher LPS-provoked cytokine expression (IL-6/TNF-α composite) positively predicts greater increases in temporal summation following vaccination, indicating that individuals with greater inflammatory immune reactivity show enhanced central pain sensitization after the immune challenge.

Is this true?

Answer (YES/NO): NO